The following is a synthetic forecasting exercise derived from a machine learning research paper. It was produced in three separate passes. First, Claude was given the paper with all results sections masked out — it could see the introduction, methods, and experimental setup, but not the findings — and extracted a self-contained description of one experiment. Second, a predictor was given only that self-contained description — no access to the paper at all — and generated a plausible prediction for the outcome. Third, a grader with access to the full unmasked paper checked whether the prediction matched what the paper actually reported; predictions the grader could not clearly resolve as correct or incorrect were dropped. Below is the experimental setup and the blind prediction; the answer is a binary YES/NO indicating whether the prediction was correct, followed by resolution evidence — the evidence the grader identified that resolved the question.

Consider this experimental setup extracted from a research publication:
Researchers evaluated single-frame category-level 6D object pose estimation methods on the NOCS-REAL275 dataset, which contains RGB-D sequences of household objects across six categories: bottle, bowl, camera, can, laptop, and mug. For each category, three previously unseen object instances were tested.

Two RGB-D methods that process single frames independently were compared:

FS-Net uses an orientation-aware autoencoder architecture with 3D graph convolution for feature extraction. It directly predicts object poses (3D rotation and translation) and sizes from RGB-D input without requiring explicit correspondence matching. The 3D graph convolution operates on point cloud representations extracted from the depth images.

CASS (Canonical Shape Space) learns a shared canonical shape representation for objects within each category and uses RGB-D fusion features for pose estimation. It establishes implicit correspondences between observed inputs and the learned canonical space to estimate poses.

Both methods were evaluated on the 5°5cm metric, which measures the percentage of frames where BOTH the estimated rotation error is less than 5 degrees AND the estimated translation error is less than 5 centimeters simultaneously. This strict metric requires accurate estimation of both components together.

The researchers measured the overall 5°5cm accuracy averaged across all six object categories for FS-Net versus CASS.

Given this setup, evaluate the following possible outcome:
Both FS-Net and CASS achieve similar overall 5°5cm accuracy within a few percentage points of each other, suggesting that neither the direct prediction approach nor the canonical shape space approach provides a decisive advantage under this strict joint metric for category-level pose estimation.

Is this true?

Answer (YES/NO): NO